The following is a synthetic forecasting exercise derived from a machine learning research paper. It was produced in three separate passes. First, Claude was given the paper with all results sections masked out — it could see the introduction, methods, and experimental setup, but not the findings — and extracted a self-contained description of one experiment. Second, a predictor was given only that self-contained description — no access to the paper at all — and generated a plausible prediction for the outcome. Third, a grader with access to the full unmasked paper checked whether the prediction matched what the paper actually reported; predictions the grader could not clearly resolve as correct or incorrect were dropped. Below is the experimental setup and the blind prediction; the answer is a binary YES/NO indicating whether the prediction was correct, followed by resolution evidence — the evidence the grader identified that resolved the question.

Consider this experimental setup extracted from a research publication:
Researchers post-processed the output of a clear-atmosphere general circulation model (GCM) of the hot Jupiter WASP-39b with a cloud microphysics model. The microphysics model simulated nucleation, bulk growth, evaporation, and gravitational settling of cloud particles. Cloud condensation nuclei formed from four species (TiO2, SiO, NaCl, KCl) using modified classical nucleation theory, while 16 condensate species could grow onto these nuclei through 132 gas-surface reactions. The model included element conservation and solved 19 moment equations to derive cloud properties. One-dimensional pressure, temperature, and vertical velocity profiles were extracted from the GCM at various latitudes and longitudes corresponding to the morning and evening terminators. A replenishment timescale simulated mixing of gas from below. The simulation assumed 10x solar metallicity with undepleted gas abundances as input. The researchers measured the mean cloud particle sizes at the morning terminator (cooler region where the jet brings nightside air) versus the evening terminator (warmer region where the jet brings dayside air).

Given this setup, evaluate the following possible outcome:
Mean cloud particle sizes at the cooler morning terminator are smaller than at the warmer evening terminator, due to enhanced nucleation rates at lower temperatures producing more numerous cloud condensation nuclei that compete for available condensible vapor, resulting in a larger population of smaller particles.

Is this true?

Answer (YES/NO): YES